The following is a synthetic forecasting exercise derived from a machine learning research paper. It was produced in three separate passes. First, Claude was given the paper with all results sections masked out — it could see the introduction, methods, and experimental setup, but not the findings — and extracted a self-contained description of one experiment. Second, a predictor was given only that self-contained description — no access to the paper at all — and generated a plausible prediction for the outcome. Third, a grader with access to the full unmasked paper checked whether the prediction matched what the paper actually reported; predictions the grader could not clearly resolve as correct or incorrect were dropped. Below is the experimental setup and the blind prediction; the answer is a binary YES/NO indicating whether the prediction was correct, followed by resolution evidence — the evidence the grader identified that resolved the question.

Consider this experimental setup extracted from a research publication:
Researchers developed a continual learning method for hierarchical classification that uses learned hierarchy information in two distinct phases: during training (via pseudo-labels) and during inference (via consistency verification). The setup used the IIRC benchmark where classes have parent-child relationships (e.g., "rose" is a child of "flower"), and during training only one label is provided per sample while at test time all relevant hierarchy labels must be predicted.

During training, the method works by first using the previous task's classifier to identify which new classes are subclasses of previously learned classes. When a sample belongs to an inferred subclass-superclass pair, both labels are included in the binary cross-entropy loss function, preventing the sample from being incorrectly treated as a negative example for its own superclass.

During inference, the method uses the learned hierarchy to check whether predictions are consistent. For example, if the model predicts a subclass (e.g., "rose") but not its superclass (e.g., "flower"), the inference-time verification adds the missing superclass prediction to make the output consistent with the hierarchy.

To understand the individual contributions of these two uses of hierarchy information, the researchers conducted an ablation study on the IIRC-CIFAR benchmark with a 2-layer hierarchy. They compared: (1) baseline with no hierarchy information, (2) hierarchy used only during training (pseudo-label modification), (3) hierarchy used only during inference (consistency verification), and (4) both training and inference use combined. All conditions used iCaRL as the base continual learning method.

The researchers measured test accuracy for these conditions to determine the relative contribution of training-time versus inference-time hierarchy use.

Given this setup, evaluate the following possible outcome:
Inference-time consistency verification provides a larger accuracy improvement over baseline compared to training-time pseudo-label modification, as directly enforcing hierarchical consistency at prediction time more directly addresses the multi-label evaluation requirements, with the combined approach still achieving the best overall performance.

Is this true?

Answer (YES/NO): NO